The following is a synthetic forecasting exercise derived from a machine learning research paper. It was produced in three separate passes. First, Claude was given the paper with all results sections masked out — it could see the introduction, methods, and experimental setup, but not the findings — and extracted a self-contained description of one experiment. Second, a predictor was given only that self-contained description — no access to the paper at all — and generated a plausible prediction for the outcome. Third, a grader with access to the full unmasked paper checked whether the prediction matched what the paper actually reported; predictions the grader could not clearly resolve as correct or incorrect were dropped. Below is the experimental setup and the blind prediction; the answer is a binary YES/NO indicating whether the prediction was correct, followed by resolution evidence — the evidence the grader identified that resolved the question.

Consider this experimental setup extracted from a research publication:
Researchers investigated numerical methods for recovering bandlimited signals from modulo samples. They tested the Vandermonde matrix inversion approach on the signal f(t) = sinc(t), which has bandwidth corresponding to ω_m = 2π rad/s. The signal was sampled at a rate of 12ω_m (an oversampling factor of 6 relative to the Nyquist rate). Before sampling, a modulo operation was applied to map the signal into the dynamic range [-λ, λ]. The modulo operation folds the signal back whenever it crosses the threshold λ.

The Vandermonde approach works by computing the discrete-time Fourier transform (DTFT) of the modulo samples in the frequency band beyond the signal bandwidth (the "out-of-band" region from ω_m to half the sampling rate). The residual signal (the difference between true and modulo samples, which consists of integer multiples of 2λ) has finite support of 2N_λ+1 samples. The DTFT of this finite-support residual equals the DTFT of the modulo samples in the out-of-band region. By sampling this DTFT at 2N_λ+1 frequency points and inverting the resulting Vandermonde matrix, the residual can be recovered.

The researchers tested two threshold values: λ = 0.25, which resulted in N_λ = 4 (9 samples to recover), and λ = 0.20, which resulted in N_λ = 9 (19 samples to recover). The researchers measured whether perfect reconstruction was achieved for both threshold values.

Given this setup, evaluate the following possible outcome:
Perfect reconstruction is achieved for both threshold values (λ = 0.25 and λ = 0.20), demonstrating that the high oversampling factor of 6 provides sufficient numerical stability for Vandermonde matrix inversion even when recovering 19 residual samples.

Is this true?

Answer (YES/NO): NO